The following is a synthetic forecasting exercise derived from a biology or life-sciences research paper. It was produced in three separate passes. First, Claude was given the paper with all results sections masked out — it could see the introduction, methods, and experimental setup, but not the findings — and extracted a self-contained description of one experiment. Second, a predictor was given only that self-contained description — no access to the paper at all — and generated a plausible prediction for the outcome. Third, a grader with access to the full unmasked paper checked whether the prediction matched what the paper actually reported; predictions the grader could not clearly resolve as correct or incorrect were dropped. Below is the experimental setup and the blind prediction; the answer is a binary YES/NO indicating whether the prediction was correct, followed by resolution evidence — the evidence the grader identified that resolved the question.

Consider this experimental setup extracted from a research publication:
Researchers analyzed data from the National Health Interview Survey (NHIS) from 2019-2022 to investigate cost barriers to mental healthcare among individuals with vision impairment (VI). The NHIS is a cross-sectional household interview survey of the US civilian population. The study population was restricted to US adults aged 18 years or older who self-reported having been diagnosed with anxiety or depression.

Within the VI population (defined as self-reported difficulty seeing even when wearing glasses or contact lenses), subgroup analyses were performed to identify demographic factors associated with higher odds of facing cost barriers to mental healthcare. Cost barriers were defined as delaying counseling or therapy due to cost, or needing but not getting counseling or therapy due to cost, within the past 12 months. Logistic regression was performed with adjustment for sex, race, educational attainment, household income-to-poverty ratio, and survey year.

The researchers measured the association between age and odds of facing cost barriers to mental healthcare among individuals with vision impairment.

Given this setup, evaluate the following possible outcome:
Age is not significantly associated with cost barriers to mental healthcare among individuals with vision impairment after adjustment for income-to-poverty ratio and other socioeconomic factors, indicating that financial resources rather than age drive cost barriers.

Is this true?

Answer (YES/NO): NO